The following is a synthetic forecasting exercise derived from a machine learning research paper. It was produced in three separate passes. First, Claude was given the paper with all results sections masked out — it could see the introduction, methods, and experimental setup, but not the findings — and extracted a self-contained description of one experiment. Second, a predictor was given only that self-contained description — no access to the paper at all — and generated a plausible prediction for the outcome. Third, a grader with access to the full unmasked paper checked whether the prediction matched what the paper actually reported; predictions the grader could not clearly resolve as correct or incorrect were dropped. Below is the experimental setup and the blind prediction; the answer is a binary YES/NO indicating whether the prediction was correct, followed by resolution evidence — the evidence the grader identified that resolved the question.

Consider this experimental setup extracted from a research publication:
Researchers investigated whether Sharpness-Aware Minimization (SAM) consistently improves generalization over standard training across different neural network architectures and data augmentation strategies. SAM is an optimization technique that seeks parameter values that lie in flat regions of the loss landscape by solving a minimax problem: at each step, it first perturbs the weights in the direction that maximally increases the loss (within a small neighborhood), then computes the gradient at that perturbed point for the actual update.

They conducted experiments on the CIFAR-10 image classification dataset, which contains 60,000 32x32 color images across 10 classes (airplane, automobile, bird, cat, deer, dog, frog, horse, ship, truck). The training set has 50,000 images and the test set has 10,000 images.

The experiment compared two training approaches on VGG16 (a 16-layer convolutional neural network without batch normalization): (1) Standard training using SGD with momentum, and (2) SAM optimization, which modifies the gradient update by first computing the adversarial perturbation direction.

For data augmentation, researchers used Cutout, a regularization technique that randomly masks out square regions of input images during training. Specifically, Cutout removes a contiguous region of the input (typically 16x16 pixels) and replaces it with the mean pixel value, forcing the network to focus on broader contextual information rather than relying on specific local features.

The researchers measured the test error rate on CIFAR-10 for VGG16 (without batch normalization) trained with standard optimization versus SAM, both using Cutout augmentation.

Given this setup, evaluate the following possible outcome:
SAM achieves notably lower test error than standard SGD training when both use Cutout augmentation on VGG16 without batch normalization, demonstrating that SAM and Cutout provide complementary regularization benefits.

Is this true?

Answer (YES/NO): NO